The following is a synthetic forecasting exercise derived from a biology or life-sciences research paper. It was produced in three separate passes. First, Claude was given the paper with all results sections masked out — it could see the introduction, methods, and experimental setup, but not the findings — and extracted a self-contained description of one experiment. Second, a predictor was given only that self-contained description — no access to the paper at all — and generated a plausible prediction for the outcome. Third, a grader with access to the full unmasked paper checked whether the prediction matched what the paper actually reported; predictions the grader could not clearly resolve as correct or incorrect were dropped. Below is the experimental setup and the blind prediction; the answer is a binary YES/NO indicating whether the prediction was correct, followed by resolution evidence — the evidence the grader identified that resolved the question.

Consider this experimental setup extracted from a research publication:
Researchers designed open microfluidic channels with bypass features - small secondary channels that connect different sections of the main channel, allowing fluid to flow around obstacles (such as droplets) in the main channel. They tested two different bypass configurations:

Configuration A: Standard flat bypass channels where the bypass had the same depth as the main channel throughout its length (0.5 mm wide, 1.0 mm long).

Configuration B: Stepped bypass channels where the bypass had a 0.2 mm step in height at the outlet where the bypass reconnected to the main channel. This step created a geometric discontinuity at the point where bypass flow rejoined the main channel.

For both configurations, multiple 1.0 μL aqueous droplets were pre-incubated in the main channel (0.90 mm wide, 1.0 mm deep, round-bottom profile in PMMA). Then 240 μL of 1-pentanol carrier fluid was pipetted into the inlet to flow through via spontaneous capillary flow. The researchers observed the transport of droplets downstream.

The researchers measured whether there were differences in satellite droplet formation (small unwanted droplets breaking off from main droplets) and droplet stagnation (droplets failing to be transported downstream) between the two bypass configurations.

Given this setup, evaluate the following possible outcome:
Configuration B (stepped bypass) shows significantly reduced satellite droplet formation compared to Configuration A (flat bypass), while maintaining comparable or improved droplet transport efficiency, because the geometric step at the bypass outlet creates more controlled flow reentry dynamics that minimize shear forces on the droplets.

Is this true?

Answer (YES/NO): YES